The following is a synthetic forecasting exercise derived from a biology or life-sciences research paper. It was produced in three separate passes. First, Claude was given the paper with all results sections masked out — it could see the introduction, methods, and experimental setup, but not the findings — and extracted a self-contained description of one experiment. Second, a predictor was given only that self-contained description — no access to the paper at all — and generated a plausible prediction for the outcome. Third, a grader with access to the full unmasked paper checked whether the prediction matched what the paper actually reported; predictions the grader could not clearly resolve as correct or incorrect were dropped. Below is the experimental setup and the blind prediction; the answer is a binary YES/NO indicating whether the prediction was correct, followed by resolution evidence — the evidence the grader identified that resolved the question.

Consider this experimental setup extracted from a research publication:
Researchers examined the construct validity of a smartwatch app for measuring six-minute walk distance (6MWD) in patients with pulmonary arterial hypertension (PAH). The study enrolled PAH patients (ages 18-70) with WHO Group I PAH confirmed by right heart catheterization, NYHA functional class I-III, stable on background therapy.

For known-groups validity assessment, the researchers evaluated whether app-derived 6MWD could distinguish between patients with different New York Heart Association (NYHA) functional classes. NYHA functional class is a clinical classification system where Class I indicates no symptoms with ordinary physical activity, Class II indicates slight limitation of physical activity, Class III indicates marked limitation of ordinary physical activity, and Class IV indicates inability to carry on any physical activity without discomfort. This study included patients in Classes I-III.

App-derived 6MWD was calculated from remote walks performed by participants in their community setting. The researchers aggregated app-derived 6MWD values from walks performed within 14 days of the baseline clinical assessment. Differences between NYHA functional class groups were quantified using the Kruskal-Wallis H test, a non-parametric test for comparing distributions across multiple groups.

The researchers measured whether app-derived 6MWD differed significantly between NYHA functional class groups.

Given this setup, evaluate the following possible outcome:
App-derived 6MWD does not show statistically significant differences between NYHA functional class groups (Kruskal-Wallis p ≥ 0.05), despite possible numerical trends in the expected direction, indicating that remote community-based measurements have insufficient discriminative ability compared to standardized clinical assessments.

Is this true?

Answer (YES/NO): NO